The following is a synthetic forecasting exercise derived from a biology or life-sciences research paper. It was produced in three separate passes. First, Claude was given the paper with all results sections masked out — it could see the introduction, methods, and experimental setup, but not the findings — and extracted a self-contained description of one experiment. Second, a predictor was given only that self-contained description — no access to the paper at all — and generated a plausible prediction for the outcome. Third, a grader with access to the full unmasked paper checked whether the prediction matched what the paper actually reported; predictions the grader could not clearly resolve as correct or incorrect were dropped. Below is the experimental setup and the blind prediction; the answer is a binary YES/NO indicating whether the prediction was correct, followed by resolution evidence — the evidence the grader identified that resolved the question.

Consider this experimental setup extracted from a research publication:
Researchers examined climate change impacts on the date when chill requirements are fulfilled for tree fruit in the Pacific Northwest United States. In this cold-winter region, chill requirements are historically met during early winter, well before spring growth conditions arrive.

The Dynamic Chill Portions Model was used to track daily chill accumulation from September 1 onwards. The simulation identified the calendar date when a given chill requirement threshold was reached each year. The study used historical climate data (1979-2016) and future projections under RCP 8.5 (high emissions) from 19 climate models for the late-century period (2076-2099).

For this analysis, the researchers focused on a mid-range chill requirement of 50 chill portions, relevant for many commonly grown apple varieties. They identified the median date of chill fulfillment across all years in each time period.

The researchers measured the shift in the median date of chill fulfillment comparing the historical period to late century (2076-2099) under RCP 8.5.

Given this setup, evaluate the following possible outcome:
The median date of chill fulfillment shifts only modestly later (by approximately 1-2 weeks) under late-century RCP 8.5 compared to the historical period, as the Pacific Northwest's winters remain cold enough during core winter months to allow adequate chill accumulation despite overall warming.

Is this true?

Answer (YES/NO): NO